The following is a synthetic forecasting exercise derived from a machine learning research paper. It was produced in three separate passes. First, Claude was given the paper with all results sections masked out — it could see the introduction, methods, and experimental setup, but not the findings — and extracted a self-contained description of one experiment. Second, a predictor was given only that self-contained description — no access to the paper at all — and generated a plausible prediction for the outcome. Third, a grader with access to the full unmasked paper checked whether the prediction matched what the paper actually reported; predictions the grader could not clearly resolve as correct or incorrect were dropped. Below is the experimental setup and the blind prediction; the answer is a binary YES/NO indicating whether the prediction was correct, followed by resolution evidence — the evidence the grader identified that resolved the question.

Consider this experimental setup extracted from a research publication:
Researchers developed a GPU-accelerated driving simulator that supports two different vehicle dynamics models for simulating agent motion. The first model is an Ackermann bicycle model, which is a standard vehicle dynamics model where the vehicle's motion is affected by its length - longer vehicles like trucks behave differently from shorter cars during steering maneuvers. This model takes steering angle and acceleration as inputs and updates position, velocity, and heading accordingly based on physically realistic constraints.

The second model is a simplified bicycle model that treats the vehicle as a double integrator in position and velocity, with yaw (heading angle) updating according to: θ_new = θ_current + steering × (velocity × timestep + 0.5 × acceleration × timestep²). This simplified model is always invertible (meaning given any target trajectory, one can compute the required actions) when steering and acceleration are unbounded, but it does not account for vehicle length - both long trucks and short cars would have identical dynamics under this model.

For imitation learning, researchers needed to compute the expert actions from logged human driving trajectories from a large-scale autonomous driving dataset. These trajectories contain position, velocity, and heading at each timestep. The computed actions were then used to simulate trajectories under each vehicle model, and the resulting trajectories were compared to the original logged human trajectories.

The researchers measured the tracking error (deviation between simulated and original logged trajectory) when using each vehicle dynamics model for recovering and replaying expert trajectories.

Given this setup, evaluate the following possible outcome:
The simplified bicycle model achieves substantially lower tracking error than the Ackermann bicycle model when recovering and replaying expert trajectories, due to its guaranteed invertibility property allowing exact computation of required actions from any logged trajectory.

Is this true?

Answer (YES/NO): NO